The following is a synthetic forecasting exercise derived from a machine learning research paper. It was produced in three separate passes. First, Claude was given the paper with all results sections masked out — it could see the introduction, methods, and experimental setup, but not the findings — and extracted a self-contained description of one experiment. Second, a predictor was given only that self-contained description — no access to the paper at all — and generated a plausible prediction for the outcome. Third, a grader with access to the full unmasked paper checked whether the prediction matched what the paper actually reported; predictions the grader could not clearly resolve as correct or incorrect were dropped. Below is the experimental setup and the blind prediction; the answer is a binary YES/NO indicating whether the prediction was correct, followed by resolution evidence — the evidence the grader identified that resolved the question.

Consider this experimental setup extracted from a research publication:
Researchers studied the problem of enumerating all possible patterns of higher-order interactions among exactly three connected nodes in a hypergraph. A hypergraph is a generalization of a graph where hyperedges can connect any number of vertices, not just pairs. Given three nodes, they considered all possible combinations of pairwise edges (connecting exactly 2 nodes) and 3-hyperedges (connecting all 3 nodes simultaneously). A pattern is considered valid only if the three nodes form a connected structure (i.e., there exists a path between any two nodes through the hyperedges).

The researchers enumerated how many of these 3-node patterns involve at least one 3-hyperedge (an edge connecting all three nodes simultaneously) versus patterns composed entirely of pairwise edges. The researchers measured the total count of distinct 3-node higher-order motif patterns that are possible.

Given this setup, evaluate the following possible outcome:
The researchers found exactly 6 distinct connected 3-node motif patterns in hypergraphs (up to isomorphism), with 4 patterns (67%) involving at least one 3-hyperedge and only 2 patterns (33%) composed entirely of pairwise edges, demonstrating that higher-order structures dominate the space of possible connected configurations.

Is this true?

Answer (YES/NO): YES